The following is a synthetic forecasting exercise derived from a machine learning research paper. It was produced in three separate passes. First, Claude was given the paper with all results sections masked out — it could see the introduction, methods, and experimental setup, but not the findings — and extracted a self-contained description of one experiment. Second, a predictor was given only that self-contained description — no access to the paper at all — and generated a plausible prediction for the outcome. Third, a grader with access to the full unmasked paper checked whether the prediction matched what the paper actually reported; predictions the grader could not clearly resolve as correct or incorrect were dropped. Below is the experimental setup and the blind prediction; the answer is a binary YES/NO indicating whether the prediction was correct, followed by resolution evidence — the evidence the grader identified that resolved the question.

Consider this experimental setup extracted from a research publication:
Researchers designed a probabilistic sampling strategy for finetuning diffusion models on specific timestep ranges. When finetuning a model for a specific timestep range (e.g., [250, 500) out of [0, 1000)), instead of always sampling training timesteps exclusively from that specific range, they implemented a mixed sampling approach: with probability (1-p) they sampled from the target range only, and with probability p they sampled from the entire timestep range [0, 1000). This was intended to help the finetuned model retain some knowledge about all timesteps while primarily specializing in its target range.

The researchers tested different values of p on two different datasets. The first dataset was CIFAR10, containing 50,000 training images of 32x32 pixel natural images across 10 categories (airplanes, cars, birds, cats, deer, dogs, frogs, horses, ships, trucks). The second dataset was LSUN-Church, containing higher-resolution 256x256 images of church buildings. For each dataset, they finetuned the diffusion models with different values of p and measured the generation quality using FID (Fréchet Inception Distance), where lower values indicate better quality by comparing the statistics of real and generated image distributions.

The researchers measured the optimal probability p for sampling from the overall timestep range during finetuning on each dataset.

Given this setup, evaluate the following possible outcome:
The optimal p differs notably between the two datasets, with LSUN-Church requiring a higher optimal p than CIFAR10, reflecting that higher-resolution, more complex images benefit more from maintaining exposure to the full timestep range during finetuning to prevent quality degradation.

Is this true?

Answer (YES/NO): NO